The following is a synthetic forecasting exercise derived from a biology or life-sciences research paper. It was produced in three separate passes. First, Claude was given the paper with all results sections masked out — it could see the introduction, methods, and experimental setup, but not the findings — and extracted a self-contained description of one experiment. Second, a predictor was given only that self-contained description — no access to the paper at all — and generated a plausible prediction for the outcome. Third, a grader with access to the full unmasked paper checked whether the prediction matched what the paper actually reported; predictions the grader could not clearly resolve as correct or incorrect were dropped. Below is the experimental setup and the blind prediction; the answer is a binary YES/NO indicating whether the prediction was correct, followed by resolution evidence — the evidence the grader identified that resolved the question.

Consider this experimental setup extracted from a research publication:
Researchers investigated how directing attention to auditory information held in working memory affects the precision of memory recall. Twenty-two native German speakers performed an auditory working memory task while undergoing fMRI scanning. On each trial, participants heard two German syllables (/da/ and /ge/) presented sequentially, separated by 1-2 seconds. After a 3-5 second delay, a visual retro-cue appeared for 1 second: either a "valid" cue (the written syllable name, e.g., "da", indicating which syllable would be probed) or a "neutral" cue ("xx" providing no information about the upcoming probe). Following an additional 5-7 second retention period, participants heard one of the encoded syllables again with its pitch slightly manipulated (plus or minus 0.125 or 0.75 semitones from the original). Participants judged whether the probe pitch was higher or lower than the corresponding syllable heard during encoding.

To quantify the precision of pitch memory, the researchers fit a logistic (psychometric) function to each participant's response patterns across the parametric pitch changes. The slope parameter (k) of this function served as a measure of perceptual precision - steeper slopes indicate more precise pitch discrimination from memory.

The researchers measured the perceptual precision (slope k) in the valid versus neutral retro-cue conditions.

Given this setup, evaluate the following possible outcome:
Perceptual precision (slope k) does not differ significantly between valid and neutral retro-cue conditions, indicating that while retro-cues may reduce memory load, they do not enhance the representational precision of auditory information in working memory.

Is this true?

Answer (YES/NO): NO